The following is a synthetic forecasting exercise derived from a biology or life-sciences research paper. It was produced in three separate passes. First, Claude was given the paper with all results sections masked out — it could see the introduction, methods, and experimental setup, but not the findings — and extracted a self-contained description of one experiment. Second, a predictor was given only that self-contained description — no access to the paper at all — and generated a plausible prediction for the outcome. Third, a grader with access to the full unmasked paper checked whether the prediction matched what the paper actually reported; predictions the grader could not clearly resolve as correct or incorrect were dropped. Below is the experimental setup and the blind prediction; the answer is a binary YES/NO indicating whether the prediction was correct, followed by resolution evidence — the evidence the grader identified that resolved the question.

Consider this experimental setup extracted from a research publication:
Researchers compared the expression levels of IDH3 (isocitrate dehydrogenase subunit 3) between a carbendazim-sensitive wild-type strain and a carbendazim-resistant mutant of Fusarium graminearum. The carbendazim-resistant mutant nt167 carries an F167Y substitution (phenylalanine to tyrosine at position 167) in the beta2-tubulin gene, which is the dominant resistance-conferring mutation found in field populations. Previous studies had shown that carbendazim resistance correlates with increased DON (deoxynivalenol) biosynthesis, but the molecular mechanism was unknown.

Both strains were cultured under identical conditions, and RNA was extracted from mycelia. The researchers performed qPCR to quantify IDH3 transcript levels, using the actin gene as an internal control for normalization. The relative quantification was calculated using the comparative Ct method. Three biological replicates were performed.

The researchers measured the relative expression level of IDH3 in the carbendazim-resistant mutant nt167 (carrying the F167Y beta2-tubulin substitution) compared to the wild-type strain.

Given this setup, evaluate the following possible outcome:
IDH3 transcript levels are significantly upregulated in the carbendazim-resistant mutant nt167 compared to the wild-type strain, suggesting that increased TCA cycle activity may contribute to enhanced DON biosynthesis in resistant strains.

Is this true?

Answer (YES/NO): NO